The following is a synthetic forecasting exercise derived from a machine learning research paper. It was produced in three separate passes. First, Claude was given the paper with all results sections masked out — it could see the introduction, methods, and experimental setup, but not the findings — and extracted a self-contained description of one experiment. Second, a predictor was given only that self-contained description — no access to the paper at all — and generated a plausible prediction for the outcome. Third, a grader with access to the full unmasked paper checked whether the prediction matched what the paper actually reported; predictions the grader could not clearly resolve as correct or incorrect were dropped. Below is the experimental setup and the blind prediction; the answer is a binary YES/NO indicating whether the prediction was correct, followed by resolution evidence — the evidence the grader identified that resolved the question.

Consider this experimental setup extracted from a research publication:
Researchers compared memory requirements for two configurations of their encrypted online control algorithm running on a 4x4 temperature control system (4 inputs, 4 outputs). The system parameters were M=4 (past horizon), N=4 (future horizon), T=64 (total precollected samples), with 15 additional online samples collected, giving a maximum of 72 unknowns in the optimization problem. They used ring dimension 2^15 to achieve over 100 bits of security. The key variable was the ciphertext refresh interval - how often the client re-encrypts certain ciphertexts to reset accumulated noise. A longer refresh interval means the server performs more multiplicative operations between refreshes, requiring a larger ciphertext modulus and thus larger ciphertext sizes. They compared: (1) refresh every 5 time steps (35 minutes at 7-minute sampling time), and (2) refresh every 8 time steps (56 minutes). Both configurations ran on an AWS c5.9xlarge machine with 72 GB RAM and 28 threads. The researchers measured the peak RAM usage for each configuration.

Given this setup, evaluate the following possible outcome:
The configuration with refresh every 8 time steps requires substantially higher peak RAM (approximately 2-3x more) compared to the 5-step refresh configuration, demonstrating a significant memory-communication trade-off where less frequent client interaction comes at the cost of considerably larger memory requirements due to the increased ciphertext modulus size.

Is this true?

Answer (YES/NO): NO